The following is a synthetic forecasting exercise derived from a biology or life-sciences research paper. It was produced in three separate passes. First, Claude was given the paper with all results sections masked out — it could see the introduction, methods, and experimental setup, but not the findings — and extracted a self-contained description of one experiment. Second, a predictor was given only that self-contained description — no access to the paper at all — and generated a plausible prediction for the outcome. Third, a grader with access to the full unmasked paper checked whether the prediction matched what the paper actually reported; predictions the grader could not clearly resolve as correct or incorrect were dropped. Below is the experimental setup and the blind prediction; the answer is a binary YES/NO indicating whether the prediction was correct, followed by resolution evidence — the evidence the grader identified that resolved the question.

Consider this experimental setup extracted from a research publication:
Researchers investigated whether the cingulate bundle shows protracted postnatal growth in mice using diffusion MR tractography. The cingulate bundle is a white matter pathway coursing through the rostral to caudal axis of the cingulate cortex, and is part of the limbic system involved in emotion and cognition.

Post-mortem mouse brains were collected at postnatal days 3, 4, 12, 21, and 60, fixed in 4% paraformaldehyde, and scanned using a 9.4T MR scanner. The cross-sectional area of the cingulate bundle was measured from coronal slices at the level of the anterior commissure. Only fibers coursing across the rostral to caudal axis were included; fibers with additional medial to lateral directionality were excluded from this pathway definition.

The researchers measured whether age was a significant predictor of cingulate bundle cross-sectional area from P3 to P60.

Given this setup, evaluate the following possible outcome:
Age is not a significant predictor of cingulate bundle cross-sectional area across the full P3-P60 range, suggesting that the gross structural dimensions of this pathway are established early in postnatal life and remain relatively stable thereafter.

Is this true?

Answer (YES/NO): NO